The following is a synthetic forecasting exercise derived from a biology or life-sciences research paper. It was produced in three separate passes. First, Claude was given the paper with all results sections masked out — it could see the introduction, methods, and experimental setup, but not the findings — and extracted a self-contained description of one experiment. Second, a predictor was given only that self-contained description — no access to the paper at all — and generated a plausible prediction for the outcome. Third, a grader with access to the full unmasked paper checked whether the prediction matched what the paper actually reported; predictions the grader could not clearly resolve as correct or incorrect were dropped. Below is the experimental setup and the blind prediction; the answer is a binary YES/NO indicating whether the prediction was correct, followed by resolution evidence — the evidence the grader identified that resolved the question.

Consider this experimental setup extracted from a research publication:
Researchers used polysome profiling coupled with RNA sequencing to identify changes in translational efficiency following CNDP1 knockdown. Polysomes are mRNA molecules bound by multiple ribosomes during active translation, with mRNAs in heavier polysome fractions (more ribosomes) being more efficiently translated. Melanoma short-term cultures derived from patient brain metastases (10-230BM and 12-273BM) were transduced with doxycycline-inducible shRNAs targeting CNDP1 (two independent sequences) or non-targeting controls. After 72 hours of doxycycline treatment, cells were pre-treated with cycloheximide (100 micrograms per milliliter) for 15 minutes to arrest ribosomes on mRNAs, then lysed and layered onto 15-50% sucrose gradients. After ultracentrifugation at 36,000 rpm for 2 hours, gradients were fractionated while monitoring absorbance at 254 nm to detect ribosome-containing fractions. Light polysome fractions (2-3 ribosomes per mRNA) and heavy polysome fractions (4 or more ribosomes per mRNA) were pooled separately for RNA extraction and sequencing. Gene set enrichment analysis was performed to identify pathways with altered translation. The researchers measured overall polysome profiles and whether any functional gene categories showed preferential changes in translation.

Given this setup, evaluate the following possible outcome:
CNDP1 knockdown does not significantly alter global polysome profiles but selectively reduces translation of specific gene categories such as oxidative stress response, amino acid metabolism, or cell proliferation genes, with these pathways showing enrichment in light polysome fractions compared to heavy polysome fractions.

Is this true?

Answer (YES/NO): NO